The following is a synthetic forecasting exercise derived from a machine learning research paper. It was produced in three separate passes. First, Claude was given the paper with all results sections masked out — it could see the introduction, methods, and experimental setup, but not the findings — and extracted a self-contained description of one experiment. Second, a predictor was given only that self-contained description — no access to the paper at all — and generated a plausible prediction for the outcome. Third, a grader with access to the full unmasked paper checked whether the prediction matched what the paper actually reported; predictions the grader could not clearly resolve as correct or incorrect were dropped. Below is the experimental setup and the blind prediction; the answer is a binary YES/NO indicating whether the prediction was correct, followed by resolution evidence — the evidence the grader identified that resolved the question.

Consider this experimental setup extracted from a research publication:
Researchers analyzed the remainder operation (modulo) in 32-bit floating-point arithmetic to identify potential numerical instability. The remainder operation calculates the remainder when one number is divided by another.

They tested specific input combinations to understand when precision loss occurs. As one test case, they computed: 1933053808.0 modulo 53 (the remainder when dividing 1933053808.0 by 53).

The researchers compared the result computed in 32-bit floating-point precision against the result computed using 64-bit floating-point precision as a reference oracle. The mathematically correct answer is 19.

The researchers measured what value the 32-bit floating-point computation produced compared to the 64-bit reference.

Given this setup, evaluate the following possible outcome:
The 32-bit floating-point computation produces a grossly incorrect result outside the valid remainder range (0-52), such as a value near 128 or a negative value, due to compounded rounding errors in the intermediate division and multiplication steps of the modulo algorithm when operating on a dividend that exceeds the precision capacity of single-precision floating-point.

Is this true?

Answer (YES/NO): NO